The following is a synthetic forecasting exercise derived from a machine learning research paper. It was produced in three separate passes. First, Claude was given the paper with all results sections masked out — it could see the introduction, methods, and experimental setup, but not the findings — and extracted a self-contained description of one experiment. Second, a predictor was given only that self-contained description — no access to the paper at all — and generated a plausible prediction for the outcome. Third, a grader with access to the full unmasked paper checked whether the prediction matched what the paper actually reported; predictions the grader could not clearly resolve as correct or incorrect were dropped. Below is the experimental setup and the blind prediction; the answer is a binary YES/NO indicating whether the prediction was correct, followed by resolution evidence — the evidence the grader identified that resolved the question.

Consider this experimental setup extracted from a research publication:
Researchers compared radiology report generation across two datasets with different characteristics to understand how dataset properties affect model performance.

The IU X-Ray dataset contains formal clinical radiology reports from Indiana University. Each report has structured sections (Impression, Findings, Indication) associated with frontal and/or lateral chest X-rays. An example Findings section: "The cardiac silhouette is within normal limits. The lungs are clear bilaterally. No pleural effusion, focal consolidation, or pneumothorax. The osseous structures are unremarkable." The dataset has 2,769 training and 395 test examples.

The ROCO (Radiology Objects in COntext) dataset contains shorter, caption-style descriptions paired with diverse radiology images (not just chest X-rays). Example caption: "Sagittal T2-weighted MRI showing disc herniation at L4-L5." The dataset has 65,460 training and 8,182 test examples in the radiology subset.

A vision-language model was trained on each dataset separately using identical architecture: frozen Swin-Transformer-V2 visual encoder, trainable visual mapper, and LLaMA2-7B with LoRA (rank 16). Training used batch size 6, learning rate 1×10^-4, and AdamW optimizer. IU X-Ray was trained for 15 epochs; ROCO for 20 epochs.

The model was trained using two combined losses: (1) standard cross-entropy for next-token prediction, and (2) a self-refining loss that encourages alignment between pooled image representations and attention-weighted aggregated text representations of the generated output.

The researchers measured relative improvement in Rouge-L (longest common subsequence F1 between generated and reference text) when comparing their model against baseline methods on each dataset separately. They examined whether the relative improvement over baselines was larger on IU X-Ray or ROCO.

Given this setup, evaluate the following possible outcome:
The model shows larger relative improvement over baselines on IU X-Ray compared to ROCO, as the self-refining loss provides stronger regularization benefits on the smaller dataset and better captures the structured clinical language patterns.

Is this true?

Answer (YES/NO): NO